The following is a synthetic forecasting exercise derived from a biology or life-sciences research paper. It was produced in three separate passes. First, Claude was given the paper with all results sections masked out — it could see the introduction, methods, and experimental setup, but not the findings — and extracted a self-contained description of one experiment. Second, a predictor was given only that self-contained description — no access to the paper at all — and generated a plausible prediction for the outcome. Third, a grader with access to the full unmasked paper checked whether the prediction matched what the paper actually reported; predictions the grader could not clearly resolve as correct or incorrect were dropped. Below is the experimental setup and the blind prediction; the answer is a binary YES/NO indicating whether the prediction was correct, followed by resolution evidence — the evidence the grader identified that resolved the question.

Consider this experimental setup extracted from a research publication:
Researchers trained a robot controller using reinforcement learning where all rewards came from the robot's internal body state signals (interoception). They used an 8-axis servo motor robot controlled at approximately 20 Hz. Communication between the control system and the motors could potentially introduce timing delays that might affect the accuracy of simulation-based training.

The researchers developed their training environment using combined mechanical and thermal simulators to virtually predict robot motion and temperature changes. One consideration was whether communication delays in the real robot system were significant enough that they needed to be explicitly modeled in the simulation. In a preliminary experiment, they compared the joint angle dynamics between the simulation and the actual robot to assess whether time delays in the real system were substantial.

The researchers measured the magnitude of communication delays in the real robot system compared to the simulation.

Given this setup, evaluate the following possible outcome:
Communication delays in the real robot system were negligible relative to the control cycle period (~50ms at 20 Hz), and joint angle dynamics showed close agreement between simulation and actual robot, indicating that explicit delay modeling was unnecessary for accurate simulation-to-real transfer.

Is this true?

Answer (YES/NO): YES